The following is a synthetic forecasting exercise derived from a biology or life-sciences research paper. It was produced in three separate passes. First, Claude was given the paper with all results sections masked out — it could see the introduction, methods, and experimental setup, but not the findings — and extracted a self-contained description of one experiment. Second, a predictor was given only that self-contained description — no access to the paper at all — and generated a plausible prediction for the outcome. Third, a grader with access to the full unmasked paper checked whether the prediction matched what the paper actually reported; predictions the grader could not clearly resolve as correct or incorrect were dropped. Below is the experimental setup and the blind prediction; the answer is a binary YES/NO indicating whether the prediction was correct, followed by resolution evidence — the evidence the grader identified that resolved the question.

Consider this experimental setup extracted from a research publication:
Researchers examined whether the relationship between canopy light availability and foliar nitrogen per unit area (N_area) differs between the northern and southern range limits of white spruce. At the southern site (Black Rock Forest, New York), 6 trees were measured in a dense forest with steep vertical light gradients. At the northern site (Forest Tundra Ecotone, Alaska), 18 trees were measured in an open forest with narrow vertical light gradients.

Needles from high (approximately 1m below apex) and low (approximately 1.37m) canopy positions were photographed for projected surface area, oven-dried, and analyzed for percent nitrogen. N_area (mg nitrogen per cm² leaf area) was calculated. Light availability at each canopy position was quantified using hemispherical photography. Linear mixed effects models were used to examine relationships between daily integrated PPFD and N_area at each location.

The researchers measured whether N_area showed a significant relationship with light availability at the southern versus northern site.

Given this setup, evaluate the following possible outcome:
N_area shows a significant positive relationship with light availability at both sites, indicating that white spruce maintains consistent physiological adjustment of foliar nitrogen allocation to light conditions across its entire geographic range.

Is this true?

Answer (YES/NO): NO